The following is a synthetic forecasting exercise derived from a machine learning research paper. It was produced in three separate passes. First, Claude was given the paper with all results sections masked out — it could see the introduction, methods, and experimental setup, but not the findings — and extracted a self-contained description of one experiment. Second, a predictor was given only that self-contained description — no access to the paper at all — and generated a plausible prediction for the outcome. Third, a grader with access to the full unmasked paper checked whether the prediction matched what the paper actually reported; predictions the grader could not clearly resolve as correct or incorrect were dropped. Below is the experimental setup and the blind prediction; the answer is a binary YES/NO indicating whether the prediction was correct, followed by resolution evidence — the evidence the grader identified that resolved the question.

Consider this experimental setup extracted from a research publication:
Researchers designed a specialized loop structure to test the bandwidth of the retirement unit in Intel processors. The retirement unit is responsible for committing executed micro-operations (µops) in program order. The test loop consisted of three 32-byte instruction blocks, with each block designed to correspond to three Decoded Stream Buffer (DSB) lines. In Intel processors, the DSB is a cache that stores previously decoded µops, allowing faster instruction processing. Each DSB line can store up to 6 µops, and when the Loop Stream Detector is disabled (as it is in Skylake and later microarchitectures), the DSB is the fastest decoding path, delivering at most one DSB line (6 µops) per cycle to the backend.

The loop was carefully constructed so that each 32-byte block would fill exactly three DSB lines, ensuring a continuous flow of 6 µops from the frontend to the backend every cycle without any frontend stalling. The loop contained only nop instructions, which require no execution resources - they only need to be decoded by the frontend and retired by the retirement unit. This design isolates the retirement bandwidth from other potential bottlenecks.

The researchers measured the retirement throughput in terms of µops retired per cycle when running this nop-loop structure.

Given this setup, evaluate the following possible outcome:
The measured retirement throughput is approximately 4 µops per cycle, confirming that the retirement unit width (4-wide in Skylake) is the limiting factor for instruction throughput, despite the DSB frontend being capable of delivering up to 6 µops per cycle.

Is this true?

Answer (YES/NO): YES